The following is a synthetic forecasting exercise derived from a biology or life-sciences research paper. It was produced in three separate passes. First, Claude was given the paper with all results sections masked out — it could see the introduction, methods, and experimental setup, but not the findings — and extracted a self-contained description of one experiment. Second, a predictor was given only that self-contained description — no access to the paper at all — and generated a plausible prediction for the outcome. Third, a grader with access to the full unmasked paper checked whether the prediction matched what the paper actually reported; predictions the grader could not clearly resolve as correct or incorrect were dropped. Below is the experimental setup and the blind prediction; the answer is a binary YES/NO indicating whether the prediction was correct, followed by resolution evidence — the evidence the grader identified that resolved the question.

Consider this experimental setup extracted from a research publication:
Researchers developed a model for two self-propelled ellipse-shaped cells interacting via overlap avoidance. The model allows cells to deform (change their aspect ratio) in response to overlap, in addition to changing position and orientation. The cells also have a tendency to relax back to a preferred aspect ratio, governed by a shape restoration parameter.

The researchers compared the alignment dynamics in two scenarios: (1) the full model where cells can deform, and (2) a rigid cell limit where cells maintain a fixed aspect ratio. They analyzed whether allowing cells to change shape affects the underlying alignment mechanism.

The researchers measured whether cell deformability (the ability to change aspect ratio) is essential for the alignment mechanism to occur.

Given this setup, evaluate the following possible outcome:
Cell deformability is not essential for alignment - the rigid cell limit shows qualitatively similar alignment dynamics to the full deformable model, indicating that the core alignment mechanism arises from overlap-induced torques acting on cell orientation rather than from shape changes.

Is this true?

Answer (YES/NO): YES